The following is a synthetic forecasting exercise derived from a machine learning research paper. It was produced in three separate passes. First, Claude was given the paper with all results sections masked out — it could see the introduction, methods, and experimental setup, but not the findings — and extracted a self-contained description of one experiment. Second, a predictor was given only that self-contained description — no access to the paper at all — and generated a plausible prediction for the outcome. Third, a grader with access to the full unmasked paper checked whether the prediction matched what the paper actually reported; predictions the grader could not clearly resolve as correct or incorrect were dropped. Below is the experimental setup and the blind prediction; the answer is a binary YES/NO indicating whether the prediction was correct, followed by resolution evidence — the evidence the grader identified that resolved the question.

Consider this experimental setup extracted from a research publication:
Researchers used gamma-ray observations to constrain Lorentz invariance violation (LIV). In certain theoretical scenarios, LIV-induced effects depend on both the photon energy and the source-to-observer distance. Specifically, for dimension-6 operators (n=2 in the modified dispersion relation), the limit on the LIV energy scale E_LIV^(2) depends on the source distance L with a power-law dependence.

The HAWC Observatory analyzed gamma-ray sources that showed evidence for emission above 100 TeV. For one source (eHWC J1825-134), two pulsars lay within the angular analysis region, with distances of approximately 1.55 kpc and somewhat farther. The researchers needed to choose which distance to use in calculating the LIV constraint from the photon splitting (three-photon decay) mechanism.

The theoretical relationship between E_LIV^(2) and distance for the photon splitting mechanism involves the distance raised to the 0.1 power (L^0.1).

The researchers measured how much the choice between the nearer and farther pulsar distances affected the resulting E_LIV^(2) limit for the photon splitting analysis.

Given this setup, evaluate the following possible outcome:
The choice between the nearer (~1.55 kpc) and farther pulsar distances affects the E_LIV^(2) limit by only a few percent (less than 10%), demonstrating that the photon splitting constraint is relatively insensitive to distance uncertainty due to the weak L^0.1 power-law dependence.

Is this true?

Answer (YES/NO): YES